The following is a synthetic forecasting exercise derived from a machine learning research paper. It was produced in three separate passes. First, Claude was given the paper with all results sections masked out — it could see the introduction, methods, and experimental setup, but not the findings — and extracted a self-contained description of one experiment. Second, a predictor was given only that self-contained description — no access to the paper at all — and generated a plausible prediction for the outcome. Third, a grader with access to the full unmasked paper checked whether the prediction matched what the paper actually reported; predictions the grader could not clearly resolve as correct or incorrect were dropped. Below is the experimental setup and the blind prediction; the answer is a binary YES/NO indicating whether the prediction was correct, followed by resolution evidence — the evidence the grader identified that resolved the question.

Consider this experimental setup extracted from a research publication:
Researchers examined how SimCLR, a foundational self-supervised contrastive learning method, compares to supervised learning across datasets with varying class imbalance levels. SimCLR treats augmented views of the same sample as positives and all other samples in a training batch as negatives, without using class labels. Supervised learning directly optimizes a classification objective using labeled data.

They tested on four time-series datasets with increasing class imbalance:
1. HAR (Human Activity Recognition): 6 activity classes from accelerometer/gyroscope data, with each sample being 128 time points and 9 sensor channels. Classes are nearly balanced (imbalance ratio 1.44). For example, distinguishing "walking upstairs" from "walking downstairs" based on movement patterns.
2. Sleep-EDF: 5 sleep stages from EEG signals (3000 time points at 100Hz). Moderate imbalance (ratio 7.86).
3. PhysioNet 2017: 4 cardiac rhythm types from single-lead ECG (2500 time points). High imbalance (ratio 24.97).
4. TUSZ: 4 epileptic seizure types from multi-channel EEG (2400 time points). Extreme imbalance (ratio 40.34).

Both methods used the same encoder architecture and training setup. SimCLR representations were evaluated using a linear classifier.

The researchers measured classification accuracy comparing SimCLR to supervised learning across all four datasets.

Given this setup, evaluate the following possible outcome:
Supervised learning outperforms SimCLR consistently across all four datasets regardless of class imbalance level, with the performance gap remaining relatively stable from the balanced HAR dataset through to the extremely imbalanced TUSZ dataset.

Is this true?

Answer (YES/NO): NO